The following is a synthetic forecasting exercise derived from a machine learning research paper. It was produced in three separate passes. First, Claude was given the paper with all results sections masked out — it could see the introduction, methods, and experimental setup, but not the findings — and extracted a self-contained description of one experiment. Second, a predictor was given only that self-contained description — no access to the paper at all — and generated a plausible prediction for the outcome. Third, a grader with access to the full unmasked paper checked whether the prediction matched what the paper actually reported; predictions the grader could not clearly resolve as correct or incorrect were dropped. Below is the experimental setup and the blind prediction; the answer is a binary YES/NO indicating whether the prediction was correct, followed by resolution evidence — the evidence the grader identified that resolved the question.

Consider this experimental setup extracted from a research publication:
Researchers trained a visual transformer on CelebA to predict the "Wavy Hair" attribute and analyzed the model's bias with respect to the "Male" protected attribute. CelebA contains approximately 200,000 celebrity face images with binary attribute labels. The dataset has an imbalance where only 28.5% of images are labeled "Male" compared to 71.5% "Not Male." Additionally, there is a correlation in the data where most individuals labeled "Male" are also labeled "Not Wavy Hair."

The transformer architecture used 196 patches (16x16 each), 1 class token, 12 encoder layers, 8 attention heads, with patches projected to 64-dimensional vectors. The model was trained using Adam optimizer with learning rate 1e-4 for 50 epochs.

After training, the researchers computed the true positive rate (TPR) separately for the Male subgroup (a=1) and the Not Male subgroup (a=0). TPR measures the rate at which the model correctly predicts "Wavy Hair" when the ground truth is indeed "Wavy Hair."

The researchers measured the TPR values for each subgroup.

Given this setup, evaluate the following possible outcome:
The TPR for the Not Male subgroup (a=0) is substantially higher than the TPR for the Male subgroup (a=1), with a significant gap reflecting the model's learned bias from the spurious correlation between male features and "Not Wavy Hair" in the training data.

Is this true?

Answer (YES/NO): YES